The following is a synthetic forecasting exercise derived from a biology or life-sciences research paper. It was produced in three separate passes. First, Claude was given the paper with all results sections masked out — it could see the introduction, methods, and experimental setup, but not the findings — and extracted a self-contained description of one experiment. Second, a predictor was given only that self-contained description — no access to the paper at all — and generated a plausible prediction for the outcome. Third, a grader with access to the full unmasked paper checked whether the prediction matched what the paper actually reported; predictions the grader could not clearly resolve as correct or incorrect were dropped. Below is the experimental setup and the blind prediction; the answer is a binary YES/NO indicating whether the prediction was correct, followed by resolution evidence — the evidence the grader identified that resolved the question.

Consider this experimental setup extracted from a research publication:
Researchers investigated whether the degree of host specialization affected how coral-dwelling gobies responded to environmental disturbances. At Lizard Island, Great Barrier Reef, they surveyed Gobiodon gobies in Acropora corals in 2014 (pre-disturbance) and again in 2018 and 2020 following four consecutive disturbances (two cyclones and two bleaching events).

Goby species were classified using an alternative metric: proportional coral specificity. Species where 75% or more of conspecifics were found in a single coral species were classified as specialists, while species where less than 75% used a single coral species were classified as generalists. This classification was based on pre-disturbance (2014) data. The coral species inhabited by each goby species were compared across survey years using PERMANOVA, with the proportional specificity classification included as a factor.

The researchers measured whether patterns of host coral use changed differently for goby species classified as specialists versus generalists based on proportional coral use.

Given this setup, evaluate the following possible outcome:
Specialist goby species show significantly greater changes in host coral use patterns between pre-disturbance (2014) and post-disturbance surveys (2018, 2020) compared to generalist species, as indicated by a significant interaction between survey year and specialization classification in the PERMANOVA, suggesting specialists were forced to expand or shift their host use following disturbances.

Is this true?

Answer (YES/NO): NO